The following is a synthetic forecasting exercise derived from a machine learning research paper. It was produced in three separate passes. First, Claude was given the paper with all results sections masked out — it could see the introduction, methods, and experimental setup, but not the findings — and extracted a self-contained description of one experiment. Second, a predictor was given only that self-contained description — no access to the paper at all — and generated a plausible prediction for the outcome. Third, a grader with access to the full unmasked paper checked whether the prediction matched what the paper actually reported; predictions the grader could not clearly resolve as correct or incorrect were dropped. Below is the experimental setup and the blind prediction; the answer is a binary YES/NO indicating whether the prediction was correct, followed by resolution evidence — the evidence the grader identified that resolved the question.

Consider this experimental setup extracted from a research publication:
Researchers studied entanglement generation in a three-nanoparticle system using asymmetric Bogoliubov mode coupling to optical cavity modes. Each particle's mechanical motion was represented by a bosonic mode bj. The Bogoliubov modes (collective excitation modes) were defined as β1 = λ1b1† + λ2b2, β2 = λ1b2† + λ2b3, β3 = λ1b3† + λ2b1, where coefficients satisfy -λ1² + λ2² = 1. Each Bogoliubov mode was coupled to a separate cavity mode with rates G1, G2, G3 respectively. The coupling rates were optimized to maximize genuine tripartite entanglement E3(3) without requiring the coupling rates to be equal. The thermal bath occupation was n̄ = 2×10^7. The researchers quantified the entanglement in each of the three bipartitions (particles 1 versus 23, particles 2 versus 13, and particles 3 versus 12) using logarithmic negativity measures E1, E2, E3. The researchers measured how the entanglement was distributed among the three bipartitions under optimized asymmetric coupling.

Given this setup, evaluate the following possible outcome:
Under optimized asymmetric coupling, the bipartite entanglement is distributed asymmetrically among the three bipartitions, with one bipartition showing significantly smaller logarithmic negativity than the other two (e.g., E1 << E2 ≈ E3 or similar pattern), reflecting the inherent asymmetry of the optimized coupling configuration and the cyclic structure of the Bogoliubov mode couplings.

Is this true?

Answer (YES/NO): YES